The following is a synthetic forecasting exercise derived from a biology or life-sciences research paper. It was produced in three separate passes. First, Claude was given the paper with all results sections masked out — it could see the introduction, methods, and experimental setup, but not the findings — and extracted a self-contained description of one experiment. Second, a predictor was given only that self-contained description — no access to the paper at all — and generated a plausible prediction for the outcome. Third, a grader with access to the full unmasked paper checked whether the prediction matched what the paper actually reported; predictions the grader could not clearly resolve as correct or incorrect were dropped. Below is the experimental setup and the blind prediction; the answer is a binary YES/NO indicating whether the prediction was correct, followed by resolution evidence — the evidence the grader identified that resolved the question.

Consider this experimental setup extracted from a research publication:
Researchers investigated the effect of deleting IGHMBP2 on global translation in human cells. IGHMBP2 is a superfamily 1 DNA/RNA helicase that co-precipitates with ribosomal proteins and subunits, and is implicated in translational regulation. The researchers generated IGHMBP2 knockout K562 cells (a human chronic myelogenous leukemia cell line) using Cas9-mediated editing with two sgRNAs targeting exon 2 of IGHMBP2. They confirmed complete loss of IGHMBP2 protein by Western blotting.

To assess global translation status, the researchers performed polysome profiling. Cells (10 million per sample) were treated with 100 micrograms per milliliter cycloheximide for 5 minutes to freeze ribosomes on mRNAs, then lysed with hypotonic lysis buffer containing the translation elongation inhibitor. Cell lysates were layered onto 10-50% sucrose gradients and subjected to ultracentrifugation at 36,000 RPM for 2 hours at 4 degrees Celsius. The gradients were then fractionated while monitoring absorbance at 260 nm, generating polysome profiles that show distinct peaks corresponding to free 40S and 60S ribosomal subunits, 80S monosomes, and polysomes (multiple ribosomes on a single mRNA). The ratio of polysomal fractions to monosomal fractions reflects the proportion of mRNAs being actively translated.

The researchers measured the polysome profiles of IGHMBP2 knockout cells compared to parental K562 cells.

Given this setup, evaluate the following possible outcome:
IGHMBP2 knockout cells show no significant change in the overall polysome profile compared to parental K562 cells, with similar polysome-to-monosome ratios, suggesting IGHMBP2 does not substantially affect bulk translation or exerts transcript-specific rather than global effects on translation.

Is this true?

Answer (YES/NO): NO